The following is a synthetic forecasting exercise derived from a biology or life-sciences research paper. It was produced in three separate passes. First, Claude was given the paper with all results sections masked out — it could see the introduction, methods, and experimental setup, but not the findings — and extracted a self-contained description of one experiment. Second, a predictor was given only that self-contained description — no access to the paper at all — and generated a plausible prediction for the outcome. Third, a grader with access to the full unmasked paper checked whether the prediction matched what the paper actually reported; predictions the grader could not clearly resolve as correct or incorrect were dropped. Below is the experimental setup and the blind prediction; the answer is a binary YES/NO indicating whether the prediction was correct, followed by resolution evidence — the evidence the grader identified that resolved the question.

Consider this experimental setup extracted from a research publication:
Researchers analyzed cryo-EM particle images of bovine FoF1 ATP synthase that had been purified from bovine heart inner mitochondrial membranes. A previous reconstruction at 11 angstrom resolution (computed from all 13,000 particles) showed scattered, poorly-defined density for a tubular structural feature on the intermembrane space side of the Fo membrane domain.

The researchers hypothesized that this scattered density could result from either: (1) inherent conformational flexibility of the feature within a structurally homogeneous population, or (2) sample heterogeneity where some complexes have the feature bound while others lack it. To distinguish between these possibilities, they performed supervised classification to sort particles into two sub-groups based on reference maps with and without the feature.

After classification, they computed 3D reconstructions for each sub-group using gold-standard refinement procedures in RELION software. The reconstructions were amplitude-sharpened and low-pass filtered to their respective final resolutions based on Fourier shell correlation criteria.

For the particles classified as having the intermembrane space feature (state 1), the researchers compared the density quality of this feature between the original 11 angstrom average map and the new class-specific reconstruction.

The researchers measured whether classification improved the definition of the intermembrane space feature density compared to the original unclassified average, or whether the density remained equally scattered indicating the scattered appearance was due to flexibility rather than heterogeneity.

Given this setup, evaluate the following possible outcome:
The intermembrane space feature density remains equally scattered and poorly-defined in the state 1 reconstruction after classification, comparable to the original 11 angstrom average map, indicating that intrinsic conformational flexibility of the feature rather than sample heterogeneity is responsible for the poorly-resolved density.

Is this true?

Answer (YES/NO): NO